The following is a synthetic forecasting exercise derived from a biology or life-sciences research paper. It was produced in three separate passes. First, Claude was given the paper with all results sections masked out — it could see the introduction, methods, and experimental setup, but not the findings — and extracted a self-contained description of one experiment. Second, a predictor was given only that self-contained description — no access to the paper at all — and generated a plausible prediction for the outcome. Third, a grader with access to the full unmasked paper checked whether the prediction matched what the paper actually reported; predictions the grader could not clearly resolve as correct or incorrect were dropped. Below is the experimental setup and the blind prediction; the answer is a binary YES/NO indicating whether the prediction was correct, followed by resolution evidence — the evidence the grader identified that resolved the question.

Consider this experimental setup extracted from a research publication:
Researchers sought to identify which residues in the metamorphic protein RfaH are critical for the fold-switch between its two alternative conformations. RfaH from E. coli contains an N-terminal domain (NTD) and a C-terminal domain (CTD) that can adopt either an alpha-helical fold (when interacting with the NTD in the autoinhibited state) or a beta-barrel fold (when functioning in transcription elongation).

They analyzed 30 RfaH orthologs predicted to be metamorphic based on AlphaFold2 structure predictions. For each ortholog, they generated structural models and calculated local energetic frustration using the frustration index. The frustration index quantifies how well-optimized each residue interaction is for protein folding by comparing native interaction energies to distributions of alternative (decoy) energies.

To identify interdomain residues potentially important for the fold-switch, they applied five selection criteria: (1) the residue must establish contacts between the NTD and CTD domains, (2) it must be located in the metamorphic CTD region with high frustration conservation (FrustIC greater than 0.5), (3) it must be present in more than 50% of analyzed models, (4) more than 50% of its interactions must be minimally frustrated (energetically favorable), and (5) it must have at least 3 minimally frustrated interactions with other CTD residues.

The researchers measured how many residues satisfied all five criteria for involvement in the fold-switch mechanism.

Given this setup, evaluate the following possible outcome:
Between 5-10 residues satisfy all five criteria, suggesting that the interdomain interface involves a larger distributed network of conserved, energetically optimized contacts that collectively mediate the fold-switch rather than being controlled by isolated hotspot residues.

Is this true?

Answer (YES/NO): YES